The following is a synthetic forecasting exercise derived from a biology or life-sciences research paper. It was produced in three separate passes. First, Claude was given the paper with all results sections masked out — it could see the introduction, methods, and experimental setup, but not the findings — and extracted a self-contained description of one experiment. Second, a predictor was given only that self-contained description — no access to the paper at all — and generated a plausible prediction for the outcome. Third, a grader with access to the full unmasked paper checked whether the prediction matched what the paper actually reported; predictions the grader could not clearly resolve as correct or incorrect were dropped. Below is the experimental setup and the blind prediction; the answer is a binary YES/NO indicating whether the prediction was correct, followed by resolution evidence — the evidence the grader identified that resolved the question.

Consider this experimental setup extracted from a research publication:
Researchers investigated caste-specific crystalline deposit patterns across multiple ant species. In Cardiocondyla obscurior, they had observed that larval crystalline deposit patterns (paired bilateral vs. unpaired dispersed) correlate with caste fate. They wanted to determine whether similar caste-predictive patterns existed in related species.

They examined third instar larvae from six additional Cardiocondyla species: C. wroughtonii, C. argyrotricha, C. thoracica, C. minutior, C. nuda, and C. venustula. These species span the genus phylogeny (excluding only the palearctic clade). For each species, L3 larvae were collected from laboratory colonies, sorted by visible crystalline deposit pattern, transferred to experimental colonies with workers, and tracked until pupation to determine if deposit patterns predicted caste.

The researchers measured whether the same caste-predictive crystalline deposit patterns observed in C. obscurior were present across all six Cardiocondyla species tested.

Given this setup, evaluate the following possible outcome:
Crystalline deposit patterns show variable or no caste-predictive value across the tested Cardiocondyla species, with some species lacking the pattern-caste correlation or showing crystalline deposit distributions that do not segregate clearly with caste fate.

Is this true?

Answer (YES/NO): YES